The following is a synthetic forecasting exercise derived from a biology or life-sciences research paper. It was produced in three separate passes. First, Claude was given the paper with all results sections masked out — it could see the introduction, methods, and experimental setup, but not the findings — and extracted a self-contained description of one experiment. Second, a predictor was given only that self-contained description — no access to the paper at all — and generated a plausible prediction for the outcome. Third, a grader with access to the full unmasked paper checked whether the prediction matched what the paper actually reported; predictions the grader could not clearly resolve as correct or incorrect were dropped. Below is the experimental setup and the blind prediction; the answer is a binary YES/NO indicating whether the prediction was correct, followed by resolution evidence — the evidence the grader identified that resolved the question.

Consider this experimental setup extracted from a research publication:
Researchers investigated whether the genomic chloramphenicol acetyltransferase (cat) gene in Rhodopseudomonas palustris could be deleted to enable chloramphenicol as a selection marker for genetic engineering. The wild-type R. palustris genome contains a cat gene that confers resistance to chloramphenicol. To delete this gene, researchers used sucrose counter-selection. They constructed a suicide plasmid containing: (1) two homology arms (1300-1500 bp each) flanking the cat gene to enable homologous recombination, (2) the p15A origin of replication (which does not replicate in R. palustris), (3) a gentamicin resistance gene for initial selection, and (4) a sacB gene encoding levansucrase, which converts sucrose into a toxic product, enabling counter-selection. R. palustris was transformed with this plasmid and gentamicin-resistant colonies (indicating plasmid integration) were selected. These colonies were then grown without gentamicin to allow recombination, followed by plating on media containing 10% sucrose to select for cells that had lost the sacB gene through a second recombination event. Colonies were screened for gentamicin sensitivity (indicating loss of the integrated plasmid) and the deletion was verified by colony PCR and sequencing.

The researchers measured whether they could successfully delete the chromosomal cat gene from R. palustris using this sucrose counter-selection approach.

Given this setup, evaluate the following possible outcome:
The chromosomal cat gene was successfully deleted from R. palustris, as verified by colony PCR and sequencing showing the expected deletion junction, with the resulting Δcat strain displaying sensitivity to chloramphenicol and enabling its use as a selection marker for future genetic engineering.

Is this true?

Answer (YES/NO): NO